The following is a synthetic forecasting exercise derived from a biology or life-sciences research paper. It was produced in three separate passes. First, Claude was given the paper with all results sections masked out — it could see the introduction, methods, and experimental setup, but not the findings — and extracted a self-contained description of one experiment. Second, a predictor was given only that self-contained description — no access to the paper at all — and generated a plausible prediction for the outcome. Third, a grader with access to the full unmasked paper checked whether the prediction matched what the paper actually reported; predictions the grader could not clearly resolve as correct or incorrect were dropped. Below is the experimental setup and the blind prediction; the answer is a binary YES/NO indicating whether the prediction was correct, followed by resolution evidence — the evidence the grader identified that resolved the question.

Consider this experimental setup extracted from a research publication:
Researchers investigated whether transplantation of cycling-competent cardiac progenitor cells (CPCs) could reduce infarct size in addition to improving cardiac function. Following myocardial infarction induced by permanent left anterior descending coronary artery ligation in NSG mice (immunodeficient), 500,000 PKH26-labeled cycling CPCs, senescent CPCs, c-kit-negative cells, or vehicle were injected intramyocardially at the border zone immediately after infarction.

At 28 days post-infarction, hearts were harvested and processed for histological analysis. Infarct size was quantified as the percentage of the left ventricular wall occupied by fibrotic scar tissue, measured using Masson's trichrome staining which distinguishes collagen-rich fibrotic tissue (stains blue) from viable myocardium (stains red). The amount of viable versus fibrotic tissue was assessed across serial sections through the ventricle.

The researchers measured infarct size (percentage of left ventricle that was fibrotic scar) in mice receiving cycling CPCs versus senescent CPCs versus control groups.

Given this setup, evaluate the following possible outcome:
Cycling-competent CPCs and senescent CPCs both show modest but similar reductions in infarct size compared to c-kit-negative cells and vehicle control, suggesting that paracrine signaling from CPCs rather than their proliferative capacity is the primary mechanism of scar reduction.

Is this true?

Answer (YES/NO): NO